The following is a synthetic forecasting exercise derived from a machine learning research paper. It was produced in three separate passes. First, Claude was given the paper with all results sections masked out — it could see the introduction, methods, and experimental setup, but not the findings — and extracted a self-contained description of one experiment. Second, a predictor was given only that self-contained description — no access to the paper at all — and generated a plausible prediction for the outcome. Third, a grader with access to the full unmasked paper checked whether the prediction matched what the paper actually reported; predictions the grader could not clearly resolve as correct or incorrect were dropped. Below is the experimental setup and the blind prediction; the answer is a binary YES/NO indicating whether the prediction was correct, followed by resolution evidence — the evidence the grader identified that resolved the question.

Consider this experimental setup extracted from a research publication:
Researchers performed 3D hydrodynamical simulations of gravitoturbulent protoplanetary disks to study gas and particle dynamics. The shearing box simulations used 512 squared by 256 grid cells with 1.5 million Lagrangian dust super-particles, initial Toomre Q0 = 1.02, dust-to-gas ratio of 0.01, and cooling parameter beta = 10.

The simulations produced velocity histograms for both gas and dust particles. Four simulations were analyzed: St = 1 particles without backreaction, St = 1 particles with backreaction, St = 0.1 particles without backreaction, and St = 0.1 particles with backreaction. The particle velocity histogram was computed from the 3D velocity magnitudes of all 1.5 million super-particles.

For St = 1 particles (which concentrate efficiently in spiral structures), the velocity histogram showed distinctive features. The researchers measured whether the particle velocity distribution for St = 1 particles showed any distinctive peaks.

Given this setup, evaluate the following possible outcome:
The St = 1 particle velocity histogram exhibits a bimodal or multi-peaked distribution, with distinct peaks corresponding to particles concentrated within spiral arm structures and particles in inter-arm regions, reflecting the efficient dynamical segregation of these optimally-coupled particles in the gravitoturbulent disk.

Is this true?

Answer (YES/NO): NO